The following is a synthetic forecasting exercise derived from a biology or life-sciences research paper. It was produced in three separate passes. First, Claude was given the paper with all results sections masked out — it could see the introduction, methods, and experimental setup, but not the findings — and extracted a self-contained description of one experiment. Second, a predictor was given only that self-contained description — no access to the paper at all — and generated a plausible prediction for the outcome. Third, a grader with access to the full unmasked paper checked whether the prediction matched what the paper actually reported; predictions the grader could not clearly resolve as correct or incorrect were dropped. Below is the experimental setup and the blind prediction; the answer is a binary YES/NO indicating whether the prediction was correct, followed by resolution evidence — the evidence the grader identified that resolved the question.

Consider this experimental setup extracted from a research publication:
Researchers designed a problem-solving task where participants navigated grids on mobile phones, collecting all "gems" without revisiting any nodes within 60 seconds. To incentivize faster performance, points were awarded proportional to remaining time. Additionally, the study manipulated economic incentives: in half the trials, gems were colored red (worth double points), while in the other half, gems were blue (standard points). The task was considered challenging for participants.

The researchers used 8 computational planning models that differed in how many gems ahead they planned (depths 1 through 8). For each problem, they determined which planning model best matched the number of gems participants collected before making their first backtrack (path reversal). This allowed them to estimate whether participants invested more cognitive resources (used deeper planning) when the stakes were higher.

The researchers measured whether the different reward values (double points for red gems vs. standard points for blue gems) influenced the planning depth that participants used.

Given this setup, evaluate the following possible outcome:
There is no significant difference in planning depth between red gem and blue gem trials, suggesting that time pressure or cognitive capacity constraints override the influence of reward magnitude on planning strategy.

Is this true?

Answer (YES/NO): YES